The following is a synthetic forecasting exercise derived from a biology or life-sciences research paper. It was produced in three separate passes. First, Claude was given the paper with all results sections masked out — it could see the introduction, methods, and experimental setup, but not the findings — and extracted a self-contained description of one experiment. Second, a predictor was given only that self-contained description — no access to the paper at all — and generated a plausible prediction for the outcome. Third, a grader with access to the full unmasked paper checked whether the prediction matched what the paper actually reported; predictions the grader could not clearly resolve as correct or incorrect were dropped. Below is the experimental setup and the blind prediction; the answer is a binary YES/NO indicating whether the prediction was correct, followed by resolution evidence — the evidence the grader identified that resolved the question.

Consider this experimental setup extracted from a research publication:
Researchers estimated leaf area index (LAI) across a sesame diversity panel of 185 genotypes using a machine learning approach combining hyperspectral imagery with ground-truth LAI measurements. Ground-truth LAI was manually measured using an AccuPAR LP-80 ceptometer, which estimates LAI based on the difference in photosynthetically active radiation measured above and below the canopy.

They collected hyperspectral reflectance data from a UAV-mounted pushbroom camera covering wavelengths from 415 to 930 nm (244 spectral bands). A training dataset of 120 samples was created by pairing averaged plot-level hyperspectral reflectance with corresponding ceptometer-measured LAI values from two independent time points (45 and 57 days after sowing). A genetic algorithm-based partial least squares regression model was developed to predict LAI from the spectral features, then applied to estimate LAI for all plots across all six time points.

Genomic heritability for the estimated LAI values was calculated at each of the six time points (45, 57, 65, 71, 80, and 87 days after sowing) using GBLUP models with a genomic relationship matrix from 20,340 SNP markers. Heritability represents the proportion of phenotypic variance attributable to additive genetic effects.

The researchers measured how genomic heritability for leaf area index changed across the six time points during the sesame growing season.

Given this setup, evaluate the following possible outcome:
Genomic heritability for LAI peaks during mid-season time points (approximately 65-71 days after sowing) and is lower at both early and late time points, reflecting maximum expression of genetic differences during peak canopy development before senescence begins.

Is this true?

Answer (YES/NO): NO